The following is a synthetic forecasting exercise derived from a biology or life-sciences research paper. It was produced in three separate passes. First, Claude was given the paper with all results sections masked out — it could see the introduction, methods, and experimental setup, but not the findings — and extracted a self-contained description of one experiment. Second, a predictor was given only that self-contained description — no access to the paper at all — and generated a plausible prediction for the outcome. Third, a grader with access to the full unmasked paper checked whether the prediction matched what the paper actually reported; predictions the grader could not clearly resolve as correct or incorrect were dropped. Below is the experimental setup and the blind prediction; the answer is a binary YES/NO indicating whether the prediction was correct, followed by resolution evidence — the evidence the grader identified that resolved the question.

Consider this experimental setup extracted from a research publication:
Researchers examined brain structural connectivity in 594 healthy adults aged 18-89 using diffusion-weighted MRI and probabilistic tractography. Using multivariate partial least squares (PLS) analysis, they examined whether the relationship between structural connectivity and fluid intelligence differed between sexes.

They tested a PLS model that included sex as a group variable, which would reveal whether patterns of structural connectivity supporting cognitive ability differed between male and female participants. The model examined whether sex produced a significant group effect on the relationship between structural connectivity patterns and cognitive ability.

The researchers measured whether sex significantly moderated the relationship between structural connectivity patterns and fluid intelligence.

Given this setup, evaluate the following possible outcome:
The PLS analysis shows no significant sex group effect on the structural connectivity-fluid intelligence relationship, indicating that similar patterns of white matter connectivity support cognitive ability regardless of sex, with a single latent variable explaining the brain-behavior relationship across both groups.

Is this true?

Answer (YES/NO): NO